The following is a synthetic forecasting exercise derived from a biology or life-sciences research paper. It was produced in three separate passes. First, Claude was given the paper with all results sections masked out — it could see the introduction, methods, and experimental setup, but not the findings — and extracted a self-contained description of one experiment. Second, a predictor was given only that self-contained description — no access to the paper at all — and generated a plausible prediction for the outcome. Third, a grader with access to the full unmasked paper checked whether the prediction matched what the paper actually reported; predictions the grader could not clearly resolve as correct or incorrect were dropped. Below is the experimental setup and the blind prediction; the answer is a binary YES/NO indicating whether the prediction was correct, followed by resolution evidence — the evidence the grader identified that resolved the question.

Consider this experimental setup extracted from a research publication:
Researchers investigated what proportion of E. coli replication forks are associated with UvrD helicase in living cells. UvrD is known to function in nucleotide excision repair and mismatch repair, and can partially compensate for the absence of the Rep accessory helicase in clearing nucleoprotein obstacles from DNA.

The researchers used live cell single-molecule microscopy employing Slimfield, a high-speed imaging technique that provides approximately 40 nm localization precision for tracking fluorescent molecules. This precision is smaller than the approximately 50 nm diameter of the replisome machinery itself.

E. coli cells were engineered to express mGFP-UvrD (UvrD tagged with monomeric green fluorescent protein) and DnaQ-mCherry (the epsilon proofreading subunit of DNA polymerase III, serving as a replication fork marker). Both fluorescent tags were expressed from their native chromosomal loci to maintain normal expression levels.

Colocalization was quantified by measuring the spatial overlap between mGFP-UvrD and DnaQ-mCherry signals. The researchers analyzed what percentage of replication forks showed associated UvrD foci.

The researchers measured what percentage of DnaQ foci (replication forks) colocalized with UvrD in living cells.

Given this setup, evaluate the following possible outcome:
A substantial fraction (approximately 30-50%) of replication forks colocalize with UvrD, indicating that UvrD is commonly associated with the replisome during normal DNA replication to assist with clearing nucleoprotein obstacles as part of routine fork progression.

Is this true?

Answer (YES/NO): NO